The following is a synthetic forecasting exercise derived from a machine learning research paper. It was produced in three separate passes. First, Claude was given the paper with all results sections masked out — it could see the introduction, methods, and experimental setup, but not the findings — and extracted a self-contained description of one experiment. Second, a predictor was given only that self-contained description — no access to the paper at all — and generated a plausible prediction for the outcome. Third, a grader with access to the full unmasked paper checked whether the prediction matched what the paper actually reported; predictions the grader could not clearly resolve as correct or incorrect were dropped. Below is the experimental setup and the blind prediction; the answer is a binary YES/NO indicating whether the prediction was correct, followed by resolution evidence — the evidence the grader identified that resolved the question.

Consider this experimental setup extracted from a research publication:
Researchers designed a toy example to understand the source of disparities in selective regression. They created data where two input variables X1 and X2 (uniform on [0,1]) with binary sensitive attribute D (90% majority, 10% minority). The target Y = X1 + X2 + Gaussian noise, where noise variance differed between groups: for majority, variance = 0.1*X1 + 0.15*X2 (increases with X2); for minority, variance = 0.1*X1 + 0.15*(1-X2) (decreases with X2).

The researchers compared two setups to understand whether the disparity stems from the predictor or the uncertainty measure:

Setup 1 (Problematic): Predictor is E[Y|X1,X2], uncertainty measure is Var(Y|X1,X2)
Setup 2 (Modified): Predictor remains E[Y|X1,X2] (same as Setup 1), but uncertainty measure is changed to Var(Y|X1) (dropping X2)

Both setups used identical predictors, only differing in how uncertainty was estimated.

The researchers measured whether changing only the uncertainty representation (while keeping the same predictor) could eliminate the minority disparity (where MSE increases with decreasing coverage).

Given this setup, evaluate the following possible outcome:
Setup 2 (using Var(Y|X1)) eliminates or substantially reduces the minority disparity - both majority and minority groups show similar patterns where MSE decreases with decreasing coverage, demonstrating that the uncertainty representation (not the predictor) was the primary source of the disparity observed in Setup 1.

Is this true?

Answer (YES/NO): YES